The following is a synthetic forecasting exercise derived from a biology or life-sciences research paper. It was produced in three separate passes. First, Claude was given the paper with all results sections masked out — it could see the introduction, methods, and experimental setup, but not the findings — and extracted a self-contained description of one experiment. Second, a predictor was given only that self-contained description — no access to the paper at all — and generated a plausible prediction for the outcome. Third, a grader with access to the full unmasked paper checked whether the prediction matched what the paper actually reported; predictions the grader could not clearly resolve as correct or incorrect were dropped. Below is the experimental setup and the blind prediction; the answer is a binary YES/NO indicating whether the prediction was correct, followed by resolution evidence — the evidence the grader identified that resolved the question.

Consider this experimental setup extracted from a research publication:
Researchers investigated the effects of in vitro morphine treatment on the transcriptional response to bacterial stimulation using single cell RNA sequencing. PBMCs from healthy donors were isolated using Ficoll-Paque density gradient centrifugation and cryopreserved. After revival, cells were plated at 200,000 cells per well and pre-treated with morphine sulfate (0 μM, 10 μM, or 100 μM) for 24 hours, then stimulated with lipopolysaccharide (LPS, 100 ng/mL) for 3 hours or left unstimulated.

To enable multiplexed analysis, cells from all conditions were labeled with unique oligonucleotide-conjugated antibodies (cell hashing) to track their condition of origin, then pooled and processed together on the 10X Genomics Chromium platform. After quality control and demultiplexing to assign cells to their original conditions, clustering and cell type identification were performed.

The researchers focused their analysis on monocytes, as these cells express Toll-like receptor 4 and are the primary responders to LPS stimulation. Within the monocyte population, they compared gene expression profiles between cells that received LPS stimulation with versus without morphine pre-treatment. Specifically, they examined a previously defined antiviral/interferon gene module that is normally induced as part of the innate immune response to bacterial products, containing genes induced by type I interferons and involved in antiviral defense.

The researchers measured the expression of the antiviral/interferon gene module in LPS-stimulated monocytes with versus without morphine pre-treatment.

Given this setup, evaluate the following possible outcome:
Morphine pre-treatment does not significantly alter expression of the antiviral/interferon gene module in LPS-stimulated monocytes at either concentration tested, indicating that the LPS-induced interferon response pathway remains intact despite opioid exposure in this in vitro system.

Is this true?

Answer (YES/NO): NO